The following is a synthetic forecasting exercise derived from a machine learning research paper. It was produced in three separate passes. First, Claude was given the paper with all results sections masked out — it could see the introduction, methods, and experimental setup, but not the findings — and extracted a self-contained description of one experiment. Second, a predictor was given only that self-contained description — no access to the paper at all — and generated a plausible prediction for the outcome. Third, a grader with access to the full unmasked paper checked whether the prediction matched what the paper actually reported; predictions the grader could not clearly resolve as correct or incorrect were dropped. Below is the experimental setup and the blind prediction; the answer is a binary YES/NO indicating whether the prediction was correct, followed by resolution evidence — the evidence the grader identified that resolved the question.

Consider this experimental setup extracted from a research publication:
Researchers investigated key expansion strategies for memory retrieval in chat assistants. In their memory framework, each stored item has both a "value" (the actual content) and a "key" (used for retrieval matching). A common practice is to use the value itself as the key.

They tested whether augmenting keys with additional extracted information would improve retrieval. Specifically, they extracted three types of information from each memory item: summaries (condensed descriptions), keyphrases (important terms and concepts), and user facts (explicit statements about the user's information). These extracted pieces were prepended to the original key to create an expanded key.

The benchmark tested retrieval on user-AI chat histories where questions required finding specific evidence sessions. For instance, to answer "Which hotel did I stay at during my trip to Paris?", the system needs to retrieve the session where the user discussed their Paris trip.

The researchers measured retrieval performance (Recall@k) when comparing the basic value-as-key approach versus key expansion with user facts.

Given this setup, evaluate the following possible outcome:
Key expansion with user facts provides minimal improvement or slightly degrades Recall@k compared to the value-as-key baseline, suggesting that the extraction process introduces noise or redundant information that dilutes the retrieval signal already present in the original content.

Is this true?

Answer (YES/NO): NO